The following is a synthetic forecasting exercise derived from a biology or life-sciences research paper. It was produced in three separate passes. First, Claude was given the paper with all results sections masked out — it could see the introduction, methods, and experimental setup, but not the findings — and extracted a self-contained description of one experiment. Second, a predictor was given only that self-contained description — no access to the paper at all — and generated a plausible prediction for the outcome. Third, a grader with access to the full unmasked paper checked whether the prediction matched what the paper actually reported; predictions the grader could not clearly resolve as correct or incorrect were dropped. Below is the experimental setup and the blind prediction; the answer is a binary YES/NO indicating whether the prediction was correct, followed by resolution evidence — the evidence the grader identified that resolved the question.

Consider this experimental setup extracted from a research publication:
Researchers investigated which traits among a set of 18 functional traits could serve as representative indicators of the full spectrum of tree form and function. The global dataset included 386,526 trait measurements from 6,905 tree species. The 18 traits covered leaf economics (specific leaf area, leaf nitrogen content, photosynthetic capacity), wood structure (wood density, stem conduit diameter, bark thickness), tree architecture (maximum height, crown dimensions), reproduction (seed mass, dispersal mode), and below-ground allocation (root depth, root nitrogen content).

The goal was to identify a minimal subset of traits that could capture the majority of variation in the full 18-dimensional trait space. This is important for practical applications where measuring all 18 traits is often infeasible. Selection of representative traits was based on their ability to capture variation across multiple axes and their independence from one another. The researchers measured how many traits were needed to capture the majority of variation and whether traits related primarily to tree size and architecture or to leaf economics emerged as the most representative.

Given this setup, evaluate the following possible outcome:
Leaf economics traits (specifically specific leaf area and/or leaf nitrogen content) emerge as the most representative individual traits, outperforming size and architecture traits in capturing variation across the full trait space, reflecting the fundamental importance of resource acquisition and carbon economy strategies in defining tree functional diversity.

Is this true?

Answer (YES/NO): NO